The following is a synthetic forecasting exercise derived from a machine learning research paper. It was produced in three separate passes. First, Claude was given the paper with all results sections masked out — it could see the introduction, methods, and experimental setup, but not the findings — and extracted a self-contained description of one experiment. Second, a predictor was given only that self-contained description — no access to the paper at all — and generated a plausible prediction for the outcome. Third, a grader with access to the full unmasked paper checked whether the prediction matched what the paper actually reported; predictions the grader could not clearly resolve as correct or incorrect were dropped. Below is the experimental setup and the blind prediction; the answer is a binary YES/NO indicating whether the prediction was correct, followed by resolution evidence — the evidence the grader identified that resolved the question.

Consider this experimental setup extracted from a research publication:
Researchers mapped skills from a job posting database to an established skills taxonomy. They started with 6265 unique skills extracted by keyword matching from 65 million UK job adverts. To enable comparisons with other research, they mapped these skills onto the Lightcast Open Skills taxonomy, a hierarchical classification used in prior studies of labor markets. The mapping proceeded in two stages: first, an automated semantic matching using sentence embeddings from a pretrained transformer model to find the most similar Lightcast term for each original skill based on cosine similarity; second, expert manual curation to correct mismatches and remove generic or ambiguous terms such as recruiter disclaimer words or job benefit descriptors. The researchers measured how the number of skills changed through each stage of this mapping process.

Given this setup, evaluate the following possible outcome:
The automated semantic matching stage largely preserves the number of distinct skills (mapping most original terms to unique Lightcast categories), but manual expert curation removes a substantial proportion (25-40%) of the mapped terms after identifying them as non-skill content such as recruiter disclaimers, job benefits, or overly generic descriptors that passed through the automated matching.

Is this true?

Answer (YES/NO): NO